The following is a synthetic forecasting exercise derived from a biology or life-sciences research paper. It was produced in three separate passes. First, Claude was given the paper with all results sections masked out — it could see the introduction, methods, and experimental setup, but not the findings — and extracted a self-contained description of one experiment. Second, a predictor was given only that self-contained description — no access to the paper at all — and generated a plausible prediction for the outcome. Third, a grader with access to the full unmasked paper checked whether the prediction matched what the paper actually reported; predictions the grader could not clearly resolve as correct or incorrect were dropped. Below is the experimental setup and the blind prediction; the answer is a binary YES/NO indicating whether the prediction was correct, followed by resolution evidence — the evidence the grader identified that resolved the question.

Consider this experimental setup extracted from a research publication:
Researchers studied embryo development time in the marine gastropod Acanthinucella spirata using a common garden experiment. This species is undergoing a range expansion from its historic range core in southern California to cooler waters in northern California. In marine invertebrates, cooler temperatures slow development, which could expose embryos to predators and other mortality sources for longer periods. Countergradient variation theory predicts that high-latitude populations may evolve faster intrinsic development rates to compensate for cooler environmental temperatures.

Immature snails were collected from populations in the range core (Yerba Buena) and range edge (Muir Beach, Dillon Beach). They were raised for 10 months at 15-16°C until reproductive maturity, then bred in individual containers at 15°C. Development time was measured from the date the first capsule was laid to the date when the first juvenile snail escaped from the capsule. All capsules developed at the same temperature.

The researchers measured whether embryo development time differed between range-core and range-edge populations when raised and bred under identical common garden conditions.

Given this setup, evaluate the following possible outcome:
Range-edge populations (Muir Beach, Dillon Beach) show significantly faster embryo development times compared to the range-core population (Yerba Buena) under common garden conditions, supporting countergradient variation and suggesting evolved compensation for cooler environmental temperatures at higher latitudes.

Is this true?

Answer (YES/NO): NO